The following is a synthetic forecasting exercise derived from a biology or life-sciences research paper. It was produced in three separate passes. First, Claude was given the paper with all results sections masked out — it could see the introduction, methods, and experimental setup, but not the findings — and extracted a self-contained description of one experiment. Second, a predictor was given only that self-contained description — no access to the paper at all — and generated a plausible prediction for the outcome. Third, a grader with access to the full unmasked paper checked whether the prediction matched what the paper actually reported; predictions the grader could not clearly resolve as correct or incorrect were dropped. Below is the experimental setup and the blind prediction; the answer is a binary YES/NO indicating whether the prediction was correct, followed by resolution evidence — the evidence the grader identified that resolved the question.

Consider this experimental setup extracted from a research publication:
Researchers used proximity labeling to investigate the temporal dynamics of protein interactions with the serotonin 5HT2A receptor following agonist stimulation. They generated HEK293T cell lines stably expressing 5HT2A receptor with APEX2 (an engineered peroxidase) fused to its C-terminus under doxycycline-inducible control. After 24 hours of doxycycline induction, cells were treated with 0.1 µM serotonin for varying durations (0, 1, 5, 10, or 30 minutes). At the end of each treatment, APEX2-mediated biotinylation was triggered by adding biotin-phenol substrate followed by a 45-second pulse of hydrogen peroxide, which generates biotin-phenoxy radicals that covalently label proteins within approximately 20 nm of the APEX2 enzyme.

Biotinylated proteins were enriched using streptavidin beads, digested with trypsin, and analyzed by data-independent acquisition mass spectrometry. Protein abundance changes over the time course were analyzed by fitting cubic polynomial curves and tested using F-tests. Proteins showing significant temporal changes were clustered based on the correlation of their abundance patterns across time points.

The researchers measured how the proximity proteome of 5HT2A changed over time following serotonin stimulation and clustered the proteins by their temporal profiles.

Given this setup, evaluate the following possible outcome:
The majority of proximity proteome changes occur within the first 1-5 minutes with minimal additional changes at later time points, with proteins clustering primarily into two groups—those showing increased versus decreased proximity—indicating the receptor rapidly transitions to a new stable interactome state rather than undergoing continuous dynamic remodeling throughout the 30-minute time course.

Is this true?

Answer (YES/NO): NO